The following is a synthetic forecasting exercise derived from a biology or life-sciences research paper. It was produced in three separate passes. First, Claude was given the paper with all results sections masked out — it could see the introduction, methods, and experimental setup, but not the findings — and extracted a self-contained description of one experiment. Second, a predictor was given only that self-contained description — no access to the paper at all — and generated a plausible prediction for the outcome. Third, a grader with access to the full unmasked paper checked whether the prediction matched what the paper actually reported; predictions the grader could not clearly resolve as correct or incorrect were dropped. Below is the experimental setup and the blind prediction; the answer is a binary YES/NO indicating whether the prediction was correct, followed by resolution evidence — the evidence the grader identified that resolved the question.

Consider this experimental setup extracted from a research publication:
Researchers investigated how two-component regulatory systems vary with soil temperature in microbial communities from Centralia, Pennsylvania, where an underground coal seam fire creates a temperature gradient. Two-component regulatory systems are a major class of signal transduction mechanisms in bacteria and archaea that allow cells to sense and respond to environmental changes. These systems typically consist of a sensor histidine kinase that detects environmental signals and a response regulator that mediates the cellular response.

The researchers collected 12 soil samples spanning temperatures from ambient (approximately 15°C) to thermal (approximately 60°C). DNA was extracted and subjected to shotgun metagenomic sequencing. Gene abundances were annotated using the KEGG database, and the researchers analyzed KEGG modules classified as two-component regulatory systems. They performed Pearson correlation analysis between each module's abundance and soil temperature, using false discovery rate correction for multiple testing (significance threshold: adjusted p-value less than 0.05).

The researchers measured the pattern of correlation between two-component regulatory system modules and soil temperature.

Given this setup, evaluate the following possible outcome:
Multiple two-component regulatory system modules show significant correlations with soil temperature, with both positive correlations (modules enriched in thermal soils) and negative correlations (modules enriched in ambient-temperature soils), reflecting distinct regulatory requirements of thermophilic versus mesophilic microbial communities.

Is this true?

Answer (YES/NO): NO